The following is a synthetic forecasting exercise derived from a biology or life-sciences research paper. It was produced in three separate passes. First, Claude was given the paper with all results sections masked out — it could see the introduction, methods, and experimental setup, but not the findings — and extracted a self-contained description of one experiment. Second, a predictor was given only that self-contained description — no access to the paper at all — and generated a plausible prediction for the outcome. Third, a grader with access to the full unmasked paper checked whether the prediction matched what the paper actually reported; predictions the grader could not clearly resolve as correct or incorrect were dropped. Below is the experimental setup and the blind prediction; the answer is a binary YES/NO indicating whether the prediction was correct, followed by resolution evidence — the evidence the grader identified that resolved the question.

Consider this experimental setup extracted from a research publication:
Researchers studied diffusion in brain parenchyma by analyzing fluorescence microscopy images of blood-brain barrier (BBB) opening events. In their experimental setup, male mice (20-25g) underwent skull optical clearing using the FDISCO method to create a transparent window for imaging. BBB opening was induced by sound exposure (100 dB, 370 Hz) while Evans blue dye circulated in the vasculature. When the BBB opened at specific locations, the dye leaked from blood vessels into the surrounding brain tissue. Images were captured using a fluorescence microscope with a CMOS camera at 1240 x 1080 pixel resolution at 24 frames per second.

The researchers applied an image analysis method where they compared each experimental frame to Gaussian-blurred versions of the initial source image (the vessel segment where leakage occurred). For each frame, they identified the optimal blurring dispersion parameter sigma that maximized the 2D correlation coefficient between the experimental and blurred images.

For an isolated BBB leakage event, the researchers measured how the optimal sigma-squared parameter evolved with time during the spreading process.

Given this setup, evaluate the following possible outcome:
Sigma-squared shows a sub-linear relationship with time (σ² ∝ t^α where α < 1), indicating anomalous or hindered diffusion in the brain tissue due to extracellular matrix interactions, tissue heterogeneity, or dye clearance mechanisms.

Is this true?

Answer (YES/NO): NO